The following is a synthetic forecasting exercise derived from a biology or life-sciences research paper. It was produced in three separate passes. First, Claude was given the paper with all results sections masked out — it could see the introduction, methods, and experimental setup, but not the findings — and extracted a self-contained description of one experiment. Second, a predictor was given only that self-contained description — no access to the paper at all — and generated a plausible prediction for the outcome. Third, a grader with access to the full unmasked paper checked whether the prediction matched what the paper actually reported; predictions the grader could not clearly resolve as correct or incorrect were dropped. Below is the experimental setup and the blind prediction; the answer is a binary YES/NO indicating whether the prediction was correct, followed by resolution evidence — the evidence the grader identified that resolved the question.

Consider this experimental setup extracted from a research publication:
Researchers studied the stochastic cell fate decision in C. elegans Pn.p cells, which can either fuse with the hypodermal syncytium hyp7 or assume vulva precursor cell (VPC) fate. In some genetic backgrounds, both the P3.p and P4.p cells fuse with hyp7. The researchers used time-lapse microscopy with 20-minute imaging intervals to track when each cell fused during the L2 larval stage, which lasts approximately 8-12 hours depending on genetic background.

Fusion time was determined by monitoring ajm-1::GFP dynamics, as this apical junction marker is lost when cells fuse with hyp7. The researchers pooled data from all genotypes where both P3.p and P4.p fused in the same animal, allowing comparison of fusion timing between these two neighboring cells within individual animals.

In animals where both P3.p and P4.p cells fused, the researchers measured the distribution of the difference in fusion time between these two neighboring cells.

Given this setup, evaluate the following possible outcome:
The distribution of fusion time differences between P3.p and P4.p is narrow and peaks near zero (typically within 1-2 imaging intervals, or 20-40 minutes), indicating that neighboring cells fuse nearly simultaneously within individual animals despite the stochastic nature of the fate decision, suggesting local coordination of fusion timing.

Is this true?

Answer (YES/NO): YES